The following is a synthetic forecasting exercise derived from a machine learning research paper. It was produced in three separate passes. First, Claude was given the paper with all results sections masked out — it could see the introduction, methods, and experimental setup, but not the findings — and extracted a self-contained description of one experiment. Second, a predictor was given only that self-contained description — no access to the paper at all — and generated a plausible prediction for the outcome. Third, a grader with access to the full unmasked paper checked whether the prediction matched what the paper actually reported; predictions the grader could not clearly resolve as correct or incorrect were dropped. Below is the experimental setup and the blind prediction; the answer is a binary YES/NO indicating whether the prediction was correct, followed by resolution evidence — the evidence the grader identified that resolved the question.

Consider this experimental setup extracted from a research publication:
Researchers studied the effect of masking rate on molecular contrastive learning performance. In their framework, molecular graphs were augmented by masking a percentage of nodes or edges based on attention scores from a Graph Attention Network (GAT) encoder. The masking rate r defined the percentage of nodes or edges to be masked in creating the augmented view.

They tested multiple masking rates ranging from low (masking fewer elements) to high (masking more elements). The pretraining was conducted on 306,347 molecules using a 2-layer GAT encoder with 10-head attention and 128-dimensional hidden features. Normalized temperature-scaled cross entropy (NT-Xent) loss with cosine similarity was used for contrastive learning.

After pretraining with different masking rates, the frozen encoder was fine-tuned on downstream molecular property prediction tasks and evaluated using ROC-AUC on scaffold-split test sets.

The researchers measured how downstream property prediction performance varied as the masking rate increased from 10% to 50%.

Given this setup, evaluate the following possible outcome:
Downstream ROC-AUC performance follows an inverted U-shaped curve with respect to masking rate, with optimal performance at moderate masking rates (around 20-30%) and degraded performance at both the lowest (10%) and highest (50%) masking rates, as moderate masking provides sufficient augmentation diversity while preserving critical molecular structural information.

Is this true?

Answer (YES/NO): YES